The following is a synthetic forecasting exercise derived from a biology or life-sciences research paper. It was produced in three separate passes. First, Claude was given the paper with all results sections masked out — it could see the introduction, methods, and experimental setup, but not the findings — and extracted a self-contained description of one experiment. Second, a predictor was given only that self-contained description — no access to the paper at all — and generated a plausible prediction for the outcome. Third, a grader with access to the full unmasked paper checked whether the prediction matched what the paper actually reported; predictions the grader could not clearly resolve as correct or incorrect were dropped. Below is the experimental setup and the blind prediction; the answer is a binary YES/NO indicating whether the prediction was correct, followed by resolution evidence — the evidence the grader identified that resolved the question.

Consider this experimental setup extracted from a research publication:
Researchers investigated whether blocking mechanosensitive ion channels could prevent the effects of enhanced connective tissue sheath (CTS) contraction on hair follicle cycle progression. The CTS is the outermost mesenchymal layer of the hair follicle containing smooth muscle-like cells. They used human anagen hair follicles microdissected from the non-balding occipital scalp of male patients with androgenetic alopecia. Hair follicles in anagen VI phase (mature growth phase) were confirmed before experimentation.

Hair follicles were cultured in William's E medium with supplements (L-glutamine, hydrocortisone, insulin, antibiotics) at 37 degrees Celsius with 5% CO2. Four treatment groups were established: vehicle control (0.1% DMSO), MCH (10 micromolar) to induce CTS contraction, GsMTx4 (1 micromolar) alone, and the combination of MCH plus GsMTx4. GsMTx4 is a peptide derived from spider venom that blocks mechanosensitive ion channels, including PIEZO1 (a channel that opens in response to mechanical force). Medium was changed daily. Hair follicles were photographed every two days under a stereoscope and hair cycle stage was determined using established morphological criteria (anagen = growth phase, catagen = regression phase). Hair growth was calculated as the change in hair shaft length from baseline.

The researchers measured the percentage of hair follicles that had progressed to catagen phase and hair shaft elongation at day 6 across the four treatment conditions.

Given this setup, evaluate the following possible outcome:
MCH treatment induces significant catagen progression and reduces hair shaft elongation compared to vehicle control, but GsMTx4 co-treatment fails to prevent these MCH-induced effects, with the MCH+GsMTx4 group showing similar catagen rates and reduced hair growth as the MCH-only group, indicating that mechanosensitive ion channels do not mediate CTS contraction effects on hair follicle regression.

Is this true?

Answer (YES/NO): NO